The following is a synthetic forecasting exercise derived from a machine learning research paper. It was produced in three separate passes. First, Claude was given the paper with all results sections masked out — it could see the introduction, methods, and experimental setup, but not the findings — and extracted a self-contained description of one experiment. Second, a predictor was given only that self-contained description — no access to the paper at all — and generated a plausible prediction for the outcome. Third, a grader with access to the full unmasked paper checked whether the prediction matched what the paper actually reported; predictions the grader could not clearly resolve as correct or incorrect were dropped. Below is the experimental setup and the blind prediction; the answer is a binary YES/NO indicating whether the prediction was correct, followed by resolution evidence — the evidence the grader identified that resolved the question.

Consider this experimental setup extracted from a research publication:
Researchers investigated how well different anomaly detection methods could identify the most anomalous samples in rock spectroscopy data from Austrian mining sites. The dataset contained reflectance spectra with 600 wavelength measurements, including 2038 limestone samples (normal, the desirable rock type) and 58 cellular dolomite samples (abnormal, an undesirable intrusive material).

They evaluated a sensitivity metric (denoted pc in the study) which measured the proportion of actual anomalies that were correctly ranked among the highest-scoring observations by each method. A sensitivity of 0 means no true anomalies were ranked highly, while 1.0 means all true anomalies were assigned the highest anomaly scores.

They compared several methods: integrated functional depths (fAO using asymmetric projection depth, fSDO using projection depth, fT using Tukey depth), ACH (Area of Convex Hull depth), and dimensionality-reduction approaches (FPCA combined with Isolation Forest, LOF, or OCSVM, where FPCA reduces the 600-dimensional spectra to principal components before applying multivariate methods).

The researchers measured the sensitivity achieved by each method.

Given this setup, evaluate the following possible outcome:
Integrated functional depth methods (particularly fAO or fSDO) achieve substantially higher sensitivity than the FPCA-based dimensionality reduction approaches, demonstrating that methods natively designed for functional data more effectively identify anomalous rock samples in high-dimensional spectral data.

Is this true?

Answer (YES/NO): NO